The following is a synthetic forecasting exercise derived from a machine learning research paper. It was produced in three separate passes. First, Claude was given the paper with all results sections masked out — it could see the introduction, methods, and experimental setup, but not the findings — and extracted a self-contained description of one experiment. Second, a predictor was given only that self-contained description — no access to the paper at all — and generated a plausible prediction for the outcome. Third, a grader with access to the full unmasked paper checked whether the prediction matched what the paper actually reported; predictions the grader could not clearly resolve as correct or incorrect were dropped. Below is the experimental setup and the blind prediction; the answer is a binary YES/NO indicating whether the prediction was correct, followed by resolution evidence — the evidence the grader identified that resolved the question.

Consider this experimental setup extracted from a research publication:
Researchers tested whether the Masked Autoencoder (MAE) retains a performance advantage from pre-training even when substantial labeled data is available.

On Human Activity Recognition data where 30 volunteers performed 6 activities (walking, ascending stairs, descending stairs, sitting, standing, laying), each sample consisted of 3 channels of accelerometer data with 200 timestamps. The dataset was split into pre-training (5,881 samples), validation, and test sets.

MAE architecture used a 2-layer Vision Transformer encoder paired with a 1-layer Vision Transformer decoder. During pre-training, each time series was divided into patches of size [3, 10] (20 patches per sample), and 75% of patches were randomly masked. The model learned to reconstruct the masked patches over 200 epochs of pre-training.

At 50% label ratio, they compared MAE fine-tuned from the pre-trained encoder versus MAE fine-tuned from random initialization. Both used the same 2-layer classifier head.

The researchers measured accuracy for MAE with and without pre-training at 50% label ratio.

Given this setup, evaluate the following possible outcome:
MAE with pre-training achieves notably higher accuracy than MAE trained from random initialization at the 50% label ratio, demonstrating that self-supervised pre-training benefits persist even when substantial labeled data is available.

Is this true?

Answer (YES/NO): YES